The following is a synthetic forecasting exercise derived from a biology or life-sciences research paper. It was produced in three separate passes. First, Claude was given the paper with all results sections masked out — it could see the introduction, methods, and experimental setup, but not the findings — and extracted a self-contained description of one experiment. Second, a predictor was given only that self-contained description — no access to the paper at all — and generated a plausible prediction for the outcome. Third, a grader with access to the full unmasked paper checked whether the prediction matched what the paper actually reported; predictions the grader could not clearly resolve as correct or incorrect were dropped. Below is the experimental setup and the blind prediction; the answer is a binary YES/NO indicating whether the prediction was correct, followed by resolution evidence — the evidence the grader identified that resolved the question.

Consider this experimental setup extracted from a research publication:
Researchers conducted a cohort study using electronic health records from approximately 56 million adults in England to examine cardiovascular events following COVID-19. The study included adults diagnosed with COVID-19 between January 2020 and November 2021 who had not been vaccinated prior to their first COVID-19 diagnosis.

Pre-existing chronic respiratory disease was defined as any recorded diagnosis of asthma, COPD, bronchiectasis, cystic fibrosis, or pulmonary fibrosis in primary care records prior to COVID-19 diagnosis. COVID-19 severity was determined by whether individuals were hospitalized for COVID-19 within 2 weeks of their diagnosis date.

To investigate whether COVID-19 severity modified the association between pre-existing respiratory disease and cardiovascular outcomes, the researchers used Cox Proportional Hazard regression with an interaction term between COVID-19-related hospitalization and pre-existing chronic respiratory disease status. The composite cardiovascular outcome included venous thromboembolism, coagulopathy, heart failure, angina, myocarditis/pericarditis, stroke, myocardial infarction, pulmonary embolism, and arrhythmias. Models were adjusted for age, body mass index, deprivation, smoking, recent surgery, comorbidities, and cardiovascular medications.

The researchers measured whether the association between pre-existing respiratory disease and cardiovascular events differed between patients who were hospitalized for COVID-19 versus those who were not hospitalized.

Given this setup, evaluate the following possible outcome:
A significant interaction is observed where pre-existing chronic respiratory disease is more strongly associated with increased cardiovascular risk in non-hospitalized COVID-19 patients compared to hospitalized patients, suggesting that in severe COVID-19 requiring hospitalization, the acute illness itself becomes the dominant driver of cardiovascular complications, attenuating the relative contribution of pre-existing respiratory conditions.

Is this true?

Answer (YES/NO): YES